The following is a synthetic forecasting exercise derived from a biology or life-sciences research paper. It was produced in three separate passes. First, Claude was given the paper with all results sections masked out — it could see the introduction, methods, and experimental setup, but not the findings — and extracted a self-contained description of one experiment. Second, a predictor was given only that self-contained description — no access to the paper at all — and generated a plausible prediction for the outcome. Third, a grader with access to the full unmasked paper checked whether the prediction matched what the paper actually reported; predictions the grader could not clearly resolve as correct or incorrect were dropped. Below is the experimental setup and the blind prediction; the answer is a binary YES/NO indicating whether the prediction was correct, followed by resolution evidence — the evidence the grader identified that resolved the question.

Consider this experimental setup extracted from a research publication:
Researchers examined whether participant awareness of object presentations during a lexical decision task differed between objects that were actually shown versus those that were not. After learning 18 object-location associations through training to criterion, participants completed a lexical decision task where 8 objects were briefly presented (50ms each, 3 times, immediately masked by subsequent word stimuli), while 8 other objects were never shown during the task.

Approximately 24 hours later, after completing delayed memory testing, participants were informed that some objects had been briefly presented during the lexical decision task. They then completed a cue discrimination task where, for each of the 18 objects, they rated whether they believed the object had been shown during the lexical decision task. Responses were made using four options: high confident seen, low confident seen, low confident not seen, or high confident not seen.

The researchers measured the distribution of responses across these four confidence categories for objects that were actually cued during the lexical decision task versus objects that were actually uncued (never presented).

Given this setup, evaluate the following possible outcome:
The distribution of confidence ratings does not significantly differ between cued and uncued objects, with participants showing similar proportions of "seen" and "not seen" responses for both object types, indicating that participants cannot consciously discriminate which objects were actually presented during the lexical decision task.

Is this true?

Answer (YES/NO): NO